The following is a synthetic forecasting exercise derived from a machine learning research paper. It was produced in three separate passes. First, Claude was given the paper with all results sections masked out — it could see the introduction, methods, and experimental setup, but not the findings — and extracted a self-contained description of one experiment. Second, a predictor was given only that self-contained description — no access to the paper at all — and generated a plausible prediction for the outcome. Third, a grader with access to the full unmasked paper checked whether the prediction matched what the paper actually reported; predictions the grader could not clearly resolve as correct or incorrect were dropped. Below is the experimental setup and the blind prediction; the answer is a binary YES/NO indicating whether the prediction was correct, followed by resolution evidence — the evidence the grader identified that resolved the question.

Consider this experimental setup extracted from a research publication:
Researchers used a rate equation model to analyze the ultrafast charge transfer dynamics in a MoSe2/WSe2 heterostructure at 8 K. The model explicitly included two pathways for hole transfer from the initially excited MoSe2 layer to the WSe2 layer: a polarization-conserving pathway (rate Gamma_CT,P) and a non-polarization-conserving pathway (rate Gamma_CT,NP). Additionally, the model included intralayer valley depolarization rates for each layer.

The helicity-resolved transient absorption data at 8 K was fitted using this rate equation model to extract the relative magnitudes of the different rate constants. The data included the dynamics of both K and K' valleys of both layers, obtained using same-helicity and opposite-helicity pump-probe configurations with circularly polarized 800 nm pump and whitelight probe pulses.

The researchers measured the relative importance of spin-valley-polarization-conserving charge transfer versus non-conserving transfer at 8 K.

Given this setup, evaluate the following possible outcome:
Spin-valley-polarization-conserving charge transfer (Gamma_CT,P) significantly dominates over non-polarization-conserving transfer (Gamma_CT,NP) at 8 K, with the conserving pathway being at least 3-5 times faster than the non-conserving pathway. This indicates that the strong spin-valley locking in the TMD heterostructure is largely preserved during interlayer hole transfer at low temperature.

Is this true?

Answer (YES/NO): NO